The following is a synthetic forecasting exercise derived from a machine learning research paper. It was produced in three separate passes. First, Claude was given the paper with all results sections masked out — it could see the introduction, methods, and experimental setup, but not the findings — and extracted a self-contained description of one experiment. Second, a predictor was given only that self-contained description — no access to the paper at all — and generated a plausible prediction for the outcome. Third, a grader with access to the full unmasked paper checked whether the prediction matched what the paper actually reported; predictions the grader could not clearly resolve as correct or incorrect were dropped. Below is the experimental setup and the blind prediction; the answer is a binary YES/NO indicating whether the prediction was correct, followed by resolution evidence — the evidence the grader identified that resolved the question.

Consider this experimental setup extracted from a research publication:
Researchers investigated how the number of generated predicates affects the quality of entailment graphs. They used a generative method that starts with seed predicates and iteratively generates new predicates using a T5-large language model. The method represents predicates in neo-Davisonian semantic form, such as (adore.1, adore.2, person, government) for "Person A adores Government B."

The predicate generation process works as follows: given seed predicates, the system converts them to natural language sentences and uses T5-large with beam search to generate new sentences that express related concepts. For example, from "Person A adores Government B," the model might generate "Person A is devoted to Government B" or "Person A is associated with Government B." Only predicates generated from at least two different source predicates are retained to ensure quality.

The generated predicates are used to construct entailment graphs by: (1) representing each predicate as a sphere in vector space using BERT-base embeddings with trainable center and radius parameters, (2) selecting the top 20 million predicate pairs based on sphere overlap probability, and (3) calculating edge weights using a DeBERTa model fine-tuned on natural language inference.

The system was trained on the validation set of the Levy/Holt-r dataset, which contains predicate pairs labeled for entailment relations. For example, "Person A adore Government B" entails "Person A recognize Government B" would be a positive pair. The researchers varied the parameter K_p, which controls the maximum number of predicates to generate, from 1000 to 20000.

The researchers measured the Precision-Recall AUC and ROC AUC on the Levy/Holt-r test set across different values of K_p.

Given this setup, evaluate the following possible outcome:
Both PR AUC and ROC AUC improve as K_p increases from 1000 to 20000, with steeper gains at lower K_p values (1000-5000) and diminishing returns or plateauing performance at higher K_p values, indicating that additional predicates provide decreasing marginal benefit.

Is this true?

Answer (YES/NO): NO